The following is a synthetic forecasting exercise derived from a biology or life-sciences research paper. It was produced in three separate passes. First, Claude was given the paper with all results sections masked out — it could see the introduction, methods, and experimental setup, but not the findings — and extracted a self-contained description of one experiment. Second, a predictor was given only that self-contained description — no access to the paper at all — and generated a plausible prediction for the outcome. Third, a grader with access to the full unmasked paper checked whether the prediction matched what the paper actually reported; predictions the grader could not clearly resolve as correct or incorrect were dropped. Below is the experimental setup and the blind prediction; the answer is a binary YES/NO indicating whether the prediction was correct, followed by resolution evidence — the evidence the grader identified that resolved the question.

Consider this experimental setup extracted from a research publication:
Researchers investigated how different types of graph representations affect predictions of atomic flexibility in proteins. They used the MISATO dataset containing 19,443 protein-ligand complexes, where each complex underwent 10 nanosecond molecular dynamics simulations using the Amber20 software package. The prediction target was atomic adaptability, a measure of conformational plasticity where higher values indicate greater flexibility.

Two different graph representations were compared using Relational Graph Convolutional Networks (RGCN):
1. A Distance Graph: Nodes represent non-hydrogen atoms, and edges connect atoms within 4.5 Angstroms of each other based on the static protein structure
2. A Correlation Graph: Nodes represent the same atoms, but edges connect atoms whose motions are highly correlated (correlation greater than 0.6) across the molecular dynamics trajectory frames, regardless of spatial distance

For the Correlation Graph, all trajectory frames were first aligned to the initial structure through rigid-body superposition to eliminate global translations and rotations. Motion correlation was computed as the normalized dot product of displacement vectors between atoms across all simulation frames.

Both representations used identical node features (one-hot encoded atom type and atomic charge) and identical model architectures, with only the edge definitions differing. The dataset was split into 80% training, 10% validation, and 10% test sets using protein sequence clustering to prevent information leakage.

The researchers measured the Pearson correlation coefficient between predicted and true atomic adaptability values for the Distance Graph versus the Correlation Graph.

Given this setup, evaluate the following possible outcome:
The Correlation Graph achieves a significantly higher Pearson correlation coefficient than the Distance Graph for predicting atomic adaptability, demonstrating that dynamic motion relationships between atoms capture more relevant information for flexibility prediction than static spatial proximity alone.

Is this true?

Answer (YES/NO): YES